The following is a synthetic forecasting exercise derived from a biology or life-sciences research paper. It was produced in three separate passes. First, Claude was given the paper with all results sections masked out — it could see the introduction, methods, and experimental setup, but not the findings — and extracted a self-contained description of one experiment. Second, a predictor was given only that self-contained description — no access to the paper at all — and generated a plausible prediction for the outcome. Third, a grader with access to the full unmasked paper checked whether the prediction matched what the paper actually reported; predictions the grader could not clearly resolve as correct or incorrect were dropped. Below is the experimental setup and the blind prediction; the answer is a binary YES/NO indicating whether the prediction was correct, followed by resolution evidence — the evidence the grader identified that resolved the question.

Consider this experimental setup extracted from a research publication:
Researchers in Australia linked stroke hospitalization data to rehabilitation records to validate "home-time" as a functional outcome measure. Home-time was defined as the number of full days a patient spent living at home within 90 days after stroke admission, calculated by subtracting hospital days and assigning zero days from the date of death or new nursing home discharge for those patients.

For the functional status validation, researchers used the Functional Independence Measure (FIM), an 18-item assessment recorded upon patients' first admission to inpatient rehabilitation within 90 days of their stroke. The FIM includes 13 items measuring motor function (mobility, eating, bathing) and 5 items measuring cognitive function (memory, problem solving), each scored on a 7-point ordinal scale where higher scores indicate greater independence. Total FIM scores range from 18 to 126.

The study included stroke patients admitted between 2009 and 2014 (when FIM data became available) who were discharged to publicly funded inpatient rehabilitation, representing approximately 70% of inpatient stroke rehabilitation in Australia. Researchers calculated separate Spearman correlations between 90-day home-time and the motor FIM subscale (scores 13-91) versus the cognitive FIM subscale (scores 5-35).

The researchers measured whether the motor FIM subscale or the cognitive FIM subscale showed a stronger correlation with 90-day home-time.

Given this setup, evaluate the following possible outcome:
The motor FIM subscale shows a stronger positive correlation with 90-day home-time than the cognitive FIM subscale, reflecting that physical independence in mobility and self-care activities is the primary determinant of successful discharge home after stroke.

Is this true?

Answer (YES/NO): YES